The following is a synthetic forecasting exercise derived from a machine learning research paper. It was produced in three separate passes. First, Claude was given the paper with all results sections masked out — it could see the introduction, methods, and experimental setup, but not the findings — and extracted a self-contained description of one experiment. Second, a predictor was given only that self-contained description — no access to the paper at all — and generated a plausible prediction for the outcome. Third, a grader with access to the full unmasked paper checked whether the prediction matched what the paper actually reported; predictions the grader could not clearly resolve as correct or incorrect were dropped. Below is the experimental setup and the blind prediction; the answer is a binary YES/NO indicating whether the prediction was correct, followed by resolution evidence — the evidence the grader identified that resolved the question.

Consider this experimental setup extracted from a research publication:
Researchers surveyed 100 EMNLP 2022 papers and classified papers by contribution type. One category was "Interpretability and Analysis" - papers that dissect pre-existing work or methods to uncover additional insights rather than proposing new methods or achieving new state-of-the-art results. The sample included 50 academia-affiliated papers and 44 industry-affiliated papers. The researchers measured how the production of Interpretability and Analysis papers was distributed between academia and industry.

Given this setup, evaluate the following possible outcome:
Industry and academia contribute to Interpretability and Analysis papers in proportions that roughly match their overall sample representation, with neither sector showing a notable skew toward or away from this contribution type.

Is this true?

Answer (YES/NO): NO